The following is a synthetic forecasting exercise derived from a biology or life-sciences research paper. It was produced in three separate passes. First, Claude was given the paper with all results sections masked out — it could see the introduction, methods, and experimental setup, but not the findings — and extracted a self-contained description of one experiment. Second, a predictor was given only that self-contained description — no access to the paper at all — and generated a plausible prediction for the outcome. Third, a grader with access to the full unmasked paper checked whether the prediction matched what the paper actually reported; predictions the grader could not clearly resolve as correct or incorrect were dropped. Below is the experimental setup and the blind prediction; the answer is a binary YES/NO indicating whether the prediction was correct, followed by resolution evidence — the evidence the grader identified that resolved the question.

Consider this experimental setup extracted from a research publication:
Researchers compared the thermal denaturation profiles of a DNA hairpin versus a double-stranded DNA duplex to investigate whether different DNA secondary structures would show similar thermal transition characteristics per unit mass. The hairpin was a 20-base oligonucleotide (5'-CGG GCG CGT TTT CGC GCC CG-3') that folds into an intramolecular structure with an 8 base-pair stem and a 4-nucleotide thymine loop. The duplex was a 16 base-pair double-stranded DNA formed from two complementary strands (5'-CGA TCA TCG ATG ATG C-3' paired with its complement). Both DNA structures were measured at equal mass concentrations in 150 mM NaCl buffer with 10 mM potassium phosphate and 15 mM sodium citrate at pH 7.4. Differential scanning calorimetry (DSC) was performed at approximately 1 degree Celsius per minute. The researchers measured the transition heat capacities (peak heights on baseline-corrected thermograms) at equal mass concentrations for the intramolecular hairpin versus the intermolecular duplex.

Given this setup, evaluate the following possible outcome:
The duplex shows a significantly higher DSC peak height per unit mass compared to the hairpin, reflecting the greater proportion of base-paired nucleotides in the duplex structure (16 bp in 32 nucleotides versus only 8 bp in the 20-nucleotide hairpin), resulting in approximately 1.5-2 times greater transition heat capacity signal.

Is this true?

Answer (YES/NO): NO